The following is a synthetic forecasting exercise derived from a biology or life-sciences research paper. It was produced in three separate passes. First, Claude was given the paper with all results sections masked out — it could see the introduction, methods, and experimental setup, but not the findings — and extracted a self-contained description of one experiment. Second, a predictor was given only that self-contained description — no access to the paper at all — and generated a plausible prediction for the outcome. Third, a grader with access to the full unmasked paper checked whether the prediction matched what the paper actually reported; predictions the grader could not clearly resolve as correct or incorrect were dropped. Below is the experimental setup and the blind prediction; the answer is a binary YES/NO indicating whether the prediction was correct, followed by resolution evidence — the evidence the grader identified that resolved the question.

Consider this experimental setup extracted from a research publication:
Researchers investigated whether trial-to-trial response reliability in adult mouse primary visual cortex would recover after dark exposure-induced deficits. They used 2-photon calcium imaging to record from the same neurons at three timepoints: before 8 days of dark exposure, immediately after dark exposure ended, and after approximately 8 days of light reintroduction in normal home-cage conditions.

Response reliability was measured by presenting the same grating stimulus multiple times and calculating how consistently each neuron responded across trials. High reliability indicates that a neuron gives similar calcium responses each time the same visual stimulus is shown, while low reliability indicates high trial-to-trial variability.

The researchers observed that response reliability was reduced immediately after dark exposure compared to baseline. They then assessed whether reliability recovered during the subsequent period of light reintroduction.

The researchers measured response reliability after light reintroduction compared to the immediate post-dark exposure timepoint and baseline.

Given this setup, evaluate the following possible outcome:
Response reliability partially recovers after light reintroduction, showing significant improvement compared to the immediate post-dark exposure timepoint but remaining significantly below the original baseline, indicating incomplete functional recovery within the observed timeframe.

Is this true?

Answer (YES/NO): NO